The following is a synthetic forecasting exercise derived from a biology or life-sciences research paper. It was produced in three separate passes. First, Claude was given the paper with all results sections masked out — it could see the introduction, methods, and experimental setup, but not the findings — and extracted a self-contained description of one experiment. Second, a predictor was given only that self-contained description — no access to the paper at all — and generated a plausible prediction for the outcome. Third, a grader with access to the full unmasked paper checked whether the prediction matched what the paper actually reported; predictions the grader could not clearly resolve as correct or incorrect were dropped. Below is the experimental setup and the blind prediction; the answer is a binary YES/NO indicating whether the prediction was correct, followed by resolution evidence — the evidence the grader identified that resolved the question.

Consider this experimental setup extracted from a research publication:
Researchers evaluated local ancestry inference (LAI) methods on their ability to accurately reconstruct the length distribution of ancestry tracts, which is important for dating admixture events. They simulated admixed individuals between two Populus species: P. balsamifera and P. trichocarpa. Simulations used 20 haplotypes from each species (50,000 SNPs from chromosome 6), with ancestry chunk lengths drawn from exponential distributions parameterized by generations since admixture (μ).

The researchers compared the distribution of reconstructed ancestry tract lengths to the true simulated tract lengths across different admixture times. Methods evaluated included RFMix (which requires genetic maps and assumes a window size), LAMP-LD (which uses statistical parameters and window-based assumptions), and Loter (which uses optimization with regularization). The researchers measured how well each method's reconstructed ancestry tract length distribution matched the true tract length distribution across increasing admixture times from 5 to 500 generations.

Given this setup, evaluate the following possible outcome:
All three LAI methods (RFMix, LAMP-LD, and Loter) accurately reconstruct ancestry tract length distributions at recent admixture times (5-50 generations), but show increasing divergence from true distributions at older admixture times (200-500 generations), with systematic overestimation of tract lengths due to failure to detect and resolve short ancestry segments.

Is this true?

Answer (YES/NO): NO